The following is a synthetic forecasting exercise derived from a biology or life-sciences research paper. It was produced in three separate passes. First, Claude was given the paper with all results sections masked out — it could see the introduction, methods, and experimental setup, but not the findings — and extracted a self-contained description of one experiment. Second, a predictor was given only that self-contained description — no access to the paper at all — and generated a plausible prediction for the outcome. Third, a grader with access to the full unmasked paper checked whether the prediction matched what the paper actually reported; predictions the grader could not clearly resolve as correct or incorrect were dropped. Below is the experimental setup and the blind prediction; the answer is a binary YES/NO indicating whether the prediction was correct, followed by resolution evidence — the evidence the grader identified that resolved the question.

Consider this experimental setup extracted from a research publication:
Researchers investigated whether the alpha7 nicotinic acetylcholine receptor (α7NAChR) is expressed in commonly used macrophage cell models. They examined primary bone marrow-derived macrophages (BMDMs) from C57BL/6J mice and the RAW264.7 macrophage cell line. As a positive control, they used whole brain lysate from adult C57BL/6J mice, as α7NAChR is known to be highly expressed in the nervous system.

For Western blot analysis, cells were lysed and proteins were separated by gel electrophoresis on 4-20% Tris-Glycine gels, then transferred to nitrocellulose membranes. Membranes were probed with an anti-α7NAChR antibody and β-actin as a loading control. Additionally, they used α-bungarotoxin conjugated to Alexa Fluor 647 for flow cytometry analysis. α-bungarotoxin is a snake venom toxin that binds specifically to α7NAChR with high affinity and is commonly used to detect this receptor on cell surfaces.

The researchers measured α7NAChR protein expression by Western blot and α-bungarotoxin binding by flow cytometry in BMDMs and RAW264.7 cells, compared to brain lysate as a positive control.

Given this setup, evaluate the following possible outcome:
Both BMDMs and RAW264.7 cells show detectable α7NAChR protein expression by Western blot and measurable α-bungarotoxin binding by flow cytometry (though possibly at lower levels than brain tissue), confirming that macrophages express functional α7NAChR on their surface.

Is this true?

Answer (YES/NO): NO